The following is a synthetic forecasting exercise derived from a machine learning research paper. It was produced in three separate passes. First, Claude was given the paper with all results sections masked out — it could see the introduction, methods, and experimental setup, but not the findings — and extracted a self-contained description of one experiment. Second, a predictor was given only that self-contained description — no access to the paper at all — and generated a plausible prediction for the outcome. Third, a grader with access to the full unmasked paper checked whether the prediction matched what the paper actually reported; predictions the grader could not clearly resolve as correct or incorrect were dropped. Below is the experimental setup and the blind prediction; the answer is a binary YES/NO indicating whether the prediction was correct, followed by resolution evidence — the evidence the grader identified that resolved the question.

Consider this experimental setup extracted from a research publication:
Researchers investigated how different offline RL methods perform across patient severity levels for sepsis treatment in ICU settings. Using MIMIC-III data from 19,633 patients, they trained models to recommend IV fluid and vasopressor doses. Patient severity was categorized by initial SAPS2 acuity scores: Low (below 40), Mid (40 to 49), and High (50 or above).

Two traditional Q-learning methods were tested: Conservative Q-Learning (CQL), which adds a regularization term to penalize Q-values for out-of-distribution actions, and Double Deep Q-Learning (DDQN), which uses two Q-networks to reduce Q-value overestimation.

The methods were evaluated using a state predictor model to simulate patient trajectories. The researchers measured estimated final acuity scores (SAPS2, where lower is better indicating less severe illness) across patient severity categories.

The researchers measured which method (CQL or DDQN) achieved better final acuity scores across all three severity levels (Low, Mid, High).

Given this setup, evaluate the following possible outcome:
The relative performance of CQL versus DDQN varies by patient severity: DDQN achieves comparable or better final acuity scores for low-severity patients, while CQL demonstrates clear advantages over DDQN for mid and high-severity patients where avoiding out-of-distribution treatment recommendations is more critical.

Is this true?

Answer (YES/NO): NO